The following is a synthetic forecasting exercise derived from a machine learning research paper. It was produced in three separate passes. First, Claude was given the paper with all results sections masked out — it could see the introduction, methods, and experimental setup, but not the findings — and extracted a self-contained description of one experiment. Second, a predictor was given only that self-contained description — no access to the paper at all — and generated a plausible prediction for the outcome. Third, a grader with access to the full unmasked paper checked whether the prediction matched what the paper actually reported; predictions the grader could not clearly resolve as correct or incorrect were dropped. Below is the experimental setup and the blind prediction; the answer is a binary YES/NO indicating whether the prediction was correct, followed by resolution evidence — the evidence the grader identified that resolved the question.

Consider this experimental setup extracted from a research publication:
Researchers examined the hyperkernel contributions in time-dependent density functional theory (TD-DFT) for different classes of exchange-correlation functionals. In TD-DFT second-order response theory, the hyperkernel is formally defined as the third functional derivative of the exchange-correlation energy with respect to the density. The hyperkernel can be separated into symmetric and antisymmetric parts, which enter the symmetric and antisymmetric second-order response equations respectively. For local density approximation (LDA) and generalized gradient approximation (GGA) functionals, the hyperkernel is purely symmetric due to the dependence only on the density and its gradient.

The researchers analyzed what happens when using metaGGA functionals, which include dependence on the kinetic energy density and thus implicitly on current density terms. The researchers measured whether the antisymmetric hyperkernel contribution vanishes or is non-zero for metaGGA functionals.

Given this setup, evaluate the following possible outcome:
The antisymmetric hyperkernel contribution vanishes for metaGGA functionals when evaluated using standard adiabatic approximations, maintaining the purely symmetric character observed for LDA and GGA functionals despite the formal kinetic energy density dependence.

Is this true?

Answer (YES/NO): NO